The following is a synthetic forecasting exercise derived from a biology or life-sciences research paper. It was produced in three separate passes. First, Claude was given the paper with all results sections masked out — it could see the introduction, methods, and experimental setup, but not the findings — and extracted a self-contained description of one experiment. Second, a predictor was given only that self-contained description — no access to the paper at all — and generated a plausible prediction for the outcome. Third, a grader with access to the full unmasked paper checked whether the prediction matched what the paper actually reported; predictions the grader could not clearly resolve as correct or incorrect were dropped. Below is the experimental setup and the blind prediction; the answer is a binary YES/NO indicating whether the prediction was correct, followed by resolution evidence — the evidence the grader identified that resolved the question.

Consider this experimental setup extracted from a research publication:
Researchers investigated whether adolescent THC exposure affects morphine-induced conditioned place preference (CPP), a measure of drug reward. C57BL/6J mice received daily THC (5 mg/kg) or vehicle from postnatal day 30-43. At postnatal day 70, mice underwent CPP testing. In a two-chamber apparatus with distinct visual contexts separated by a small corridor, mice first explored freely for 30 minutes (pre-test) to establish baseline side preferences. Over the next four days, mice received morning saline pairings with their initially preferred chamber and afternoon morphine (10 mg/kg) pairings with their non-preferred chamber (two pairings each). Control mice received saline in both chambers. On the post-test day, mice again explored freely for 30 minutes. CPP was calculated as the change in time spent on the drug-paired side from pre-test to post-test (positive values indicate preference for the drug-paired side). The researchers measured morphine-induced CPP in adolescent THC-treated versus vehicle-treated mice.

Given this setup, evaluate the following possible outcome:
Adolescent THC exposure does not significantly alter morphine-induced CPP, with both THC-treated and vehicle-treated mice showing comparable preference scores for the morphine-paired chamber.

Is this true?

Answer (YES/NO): YES